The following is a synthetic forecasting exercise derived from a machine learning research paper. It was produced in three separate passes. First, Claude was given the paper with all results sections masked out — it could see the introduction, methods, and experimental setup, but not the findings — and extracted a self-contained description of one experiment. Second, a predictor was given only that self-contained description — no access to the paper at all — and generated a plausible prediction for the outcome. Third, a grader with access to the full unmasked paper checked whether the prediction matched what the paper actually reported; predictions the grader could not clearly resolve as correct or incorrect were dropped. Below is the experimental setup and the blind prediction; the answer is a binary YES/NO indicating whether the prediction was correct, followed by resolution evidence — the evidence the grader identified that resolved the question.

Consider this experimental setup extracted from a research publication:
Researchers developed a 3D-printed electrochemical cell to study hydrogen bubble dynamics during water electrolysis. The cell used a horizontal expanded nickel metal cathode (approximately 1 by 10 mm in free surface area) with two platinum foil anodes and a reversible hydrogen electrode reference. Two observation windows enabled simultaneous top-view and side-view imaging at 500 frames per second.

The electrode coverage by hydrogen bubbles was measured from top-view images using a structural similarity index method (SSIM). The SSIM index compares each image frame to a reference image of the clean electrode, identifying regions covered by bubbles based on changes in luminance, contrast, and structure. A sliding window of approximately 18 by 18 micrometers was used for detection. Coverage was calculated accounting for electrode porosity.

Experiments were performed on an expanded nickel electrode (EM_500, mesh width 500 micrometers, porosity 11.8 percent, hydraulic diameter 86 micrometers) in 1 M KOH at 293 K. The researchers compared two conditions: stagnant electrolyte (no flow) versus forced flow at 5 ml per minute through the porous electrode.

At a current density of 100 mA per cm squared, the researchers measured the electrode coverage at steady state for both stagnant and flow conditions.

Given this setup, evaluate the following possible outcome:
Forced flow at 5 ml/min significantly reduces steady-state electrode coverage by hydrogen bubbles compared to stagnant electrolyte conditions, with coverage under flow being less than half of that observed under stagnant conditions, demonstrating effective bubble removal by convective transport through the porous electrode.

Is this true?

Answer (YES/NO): NO